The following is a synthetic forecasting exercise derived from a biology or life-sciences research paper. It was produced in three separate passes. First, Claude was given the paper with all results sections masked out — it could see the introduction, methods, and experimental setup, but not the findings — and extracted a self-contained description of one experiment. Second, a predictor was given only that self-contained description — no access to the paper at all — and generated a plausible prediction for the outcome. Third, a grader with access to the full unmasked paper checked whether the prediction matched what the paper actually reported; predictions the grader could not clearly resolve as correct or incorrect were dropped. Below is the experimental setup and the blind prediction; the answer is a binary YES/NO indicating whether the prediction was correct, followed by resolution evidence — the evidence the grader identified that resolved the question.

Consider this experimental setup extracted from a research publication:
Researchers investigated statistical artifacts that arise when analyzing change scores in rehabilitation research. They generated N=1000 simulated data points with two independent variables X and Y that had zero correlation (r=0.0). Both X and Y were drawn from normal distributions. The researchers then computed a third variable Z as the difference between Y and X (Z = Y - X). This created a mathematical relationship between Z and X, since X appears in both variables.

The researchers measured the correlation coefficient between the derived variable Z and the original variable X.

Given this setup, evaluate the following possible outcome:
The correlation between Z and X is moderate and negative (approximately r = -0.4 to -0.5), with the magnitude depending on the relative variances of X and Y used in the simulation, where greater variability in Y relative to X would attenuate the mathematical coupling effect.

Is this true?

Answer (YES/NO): NO